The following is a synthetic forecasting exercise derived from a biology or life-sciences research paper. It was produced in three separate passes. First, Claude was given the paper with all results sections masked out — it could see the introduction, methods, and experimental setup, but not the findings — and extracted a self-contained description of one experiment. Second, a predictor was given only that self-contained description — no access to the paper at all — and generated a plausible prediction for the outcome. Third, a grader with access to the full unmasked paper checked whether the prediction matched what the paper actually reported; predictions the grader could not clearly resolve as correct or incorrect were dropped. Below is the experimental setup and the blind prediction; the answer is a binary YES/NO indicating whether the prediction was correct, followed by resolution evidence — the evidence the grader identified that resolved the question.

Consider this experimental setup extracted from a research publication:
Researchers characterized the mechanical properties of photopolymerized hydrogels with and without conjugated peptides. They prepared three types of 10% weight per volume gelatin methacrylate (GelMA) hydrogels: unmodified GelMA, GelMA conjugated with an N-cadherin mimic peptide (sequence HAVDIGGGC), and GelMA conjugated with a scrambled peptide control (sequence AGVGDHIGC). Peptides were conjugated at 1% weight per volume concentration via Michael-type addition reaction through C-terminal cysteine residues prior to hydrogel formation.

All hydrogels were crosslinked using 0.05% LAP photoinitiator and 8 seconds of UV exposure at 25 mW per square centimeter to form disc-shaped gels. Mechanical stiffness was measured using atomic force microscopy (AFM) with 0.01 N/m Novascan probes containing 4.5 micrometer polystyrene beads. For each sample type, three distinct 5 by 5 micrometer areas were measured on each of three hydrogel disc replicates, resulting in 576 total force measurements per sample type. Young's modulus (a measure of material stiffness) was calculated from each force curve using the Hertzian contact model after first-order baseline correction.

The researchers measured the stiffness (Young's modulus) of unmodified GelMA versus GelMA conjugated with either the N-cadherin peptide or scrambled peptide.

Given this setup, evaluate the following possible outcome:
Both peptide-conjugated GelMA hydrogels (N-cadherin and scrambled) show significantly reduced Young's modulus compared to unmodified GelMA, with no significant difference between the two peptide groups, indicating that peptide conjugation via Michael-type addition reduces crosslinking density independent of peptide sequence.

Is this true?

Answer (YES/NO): NO